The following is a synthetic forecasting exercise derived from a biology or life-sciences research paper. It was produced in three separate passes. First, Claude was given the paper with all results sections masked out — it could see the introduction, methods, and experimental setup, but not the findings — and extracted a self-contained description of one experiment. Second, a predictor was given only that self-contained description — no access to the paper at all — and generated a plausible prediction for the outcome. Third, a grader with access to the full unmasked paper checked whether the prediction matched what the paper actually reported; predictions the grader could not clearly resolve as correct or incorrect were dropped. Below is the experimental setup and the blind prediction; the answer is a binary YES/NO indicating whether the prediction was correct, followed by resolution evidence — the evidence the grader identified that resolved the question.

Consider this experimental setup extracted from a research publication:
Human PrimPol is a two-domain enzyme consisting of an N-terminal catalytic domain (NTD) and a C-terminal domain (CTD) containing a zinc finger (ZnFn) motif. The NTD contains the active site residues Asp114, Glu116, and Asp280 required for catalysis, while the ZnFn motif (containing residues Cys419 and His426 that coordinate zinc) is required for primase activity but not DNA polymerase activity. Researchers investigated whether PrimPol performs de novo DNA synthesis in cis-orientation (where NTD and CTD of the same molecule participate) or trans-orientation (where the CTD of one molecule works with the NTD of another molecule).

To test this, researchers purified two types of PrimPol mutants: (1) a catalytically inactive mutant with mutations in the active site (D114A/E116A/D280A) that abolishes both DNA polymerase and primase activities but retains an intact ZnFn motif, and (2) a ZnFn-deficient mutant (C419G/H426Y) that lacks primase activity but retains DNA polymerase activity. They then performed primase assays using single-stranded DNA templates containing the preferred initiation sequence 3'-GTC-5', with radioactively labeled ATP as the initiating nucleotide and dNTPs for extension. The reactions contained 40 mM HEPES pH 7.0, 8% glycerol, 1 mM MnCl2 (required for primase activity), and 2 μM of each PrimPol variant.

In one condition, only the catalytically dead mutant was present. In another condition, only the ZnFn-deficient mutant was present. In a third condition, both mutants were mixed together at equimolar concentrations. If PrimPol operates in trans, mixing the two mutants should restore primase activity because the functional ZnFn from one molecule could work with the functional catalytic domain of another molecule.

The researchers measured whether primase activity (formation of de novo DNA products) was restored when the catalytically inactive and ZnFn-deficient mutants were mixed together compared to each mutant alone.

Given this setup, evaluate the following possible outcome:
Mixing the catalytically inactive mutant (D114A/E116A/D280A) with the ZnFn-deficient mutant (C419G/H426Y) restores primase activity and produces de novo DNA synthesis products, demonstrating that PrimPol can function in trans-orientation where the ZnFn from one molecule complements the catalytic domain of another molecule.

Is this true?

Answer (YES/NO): NO